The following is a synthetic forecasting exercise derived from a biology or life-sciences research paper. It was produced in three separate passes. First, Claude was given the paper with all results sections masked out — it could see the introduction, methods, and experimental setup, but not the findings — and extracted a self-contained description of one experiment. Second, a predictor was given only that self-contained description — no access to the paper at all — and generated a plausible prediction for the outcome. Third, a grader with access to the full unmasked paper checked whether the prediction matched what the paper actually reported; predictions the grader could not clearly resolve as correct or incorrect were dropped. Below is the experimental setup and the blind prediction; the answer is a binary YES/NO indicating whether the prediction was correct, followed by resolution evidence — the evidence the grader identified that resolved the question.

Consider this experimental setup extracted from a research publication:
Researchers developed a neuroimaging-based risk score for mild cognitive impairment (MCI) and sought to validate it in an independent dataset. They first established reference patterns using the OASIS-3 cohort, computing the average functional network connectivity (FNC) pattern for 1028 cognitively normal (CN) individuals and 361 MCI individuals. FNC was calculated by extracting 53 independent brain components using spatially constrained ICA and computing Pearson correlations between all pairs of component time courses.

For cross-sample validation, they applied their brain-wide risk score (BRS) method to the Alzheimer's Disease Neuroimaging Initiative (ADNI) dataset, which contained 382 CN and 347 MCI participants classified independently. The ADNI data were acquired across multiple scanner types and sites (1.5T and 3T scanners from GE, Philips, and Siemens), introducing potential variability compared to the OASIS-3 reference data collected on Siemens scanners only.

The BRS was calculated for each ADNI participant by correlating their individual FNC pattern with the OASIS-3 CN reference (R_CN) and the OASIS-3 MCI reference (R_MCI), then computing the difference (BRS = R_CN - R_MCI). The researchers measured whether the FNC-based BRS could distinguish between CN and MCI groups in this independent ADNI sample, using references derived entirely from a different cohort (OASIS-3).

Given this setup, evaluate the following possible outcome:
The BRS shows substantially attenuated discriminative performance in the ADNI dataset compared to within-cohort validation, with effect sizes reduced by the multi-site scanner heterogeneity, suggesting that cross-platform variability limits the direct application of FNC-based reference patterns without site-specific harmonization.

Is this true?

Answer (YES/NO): NO